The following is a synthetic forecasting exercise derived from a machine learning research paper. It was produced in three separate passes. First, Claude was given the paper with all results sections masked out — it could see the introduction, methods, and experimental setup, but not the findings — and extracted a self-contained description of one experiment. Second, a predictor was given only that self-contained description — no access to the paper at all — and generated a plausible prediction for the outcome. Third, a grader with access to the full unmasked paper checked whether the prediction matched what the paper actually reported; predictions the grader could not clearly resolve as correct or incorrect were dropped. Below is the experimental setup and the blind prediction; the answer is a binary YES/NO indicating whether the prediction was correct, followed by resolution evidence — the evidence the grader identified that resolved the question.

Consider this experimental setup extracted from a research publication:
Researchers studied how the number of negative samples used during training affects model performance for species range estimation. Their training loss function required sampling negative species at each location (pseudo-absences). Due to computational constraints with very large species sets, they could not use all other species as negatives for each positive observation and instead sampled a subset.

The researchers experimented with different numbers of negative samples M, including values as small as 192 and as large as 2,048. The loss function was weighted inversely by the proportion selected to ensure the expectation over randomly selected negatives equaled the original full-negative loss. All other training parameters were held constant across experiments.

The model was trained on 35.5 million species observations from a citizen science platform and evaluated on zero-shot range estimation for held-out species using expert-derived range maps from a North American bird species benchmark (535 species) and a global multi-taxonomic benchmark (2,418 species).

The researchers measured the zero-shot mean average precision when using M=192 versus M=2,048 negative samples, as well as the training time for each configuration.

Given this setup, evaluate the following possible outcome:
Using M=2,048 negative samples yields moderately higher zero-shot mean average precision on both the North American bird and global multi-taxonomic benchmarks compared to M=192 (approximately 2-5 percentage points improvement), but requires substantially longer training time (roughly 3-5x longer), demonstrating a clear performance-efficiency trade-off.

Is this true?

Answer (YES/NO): NO